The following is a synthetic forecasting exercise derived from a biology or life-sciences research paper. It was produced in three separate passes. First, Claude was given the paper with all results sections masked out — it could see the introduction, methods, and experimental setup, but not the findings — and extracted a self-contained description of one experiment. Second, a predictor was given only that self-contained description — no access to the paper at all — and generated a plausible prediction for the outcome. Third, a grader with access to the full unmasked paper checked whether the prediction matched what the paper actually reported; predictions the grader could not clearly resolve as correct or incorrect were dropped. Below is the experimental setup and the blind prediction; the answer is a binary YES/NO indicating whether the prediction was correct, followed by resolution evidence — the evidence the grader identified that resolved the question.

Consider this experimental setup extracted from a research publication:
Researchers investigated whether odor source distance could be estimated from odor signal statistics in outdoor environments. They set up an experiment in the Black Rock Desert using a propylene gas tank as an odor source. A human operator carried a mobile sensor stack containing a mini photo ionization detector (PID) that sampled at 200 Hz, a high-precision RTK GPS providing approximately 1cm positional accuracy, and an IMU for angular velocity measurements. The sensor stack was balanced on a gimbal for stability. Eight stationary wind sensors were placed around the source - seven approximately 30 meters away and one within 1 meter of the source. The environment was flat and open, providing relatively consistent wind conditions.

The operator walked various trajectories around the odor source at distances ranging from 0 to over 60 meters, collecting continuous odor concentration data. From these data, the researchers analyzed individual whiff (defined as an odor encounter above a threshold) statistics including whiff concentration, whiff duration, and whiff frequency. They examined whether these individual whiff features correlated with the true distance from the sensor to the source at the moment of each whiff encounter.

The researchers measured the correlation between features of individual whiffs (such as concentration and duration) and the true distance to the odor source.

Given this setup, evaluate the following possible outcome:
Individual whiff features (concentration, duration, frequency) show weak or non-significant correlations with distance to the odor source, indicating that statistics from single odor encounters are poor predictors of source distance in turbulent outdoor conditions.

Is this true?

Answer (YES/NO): YES